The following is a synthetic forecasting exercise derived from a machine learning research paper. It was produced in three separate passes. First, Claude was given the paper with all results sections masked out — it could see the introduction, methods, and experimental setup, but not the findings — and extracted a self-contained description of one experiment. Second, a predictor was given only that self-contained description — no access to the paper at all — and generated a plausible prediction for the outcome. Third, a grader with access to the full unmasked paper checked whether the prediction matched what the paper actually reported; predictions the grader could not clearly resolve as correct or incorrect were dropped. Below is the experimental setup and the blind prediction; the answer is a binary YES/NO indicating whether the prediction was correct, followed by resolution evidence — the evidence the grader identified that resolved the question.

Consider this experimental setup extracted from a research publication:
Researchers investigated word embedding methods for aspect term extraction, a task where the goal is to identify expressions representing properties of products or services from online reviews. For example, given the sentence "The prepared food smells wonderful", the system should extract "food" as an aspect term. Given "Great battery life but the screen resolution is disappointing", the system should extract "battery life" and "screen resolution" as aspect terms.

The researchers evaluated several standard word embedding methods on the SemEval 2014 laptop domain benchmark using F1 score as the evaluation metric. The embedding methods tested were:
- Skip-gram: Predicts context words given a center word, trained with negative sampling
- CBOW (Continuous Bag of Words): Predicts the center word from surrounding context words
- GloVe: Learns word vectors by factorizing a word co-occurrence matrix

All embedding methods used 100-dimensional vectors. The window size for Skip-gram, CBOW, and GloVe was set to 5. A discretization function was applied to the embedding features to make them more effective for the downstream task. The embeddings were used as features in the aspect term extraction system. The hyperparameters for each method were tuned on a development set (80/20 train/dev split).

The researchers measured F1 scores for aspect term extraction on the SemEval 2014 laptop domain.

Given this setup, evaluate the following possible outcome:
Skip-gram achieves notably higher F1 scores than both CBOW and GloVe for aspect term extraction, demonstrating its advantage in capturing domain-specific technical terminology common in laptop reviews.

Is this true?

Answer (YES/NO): NO